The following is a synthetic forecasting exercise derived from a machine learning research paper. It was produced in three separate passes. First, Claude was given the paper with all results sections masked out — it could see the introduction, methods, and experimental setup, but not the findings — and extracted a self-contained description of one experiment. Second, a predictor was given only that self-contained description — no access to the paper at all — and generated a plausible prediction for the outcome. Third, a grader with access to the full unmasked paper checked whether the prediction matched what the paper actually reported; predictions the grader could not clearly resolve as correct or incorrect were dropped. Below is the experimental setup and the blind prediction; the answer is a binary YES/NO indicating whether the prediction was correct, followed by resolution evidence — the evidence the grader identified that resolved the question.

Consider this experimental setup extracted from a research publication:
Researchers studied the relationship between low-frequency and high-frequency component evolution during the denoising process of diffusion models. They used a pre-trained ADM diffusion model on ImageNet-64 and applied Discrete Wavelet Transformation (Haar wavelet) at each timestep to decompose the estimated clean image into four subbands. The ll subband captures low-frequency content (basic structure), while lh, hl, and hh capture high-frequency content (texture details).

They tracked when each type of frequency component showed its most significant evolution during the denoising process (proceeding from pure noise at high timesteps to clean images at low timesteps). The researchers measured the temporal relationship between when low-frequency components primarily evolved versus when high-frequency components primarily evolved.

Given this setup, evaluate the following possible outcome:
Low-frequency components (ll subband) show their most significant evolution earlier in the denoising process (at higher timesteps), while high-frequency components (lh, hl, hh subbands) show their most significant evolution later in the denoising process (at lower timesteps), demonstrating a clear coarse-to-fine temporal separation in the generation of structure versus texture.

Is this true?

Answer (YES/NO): YES